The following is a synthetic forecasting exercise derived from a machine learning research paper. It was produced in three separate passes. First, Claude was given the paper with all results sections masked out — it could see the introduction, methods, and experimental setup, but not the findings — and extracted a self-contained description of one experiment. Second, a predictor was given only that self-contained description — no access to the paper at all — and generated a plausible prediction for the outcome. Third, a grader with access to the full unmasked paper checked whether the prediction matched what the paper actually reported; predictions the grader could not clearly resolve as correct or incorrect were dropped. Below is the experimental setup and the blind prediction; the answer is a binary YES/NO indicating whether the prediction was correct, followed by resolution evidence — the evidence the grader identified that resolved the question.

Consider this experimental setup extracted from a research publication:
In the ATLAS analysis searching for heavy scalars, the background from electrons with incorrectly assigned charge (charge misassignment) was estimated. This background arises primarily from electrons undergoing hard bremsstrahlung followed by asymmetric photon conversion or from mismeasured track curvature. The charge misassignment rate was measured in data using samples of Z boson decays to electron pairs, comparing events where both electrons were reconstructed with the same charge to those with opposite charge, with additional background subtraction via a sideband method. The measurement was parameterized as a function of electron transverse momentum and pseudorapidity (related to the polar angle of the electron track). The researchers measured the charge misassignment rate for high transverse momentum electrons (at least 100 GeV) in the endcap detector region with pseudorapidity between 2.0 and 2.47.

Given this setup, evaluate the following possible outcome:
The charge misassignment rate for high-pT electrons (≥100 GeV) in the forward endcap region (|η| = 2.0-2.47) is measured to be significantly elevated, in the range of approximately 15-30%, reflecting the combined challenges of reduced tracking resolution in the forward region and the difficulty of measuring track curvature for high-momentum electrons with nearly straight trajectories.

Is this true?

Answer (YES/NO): NO